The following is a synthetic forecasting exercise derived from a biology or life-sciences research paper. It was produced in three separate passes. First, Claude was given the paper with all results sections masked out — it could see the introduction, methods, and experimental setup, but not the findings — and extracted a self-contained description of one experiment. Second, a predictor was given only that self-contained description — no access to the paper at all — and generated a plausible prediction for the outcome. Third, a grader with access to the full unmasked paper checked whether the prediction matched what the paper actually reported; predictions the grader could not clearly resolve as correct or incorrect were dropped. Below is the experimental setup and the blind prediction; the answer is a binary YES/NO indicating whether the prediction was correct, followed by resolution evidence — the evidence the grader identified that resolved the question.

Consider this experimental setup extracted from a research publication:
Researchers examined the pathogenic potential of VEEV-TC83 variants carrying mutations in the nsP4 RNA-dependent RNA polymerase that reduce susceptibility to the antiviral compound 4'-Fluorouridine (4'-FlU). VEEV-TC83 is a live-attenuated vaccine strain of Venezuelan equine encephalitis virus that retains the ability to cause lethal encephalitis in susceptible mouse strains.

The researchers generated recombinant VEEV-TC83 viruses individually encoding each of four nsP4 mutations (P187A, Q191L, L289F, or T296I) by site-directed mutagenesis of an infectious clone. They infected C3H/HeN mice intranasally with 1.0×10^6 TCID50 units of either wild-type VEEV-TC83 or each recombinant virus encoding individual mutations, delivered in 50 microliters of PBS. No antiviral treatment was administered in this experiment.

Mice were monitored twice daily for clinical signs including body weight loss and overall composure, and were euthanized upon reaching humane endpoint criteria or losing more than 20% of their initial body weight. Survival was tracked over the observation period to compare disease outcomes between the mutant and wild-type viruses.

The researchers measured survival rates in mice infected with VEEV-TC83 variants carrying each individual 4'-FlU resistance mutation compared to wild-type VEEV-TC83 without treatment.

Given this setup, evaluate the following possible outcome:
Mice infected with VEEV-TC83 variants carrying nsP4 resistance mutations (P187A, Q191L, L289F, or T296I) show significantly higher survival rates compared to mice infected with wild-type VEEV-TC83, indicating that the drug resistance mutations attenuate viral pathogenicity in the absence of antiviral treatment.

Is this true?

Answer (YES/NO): NO